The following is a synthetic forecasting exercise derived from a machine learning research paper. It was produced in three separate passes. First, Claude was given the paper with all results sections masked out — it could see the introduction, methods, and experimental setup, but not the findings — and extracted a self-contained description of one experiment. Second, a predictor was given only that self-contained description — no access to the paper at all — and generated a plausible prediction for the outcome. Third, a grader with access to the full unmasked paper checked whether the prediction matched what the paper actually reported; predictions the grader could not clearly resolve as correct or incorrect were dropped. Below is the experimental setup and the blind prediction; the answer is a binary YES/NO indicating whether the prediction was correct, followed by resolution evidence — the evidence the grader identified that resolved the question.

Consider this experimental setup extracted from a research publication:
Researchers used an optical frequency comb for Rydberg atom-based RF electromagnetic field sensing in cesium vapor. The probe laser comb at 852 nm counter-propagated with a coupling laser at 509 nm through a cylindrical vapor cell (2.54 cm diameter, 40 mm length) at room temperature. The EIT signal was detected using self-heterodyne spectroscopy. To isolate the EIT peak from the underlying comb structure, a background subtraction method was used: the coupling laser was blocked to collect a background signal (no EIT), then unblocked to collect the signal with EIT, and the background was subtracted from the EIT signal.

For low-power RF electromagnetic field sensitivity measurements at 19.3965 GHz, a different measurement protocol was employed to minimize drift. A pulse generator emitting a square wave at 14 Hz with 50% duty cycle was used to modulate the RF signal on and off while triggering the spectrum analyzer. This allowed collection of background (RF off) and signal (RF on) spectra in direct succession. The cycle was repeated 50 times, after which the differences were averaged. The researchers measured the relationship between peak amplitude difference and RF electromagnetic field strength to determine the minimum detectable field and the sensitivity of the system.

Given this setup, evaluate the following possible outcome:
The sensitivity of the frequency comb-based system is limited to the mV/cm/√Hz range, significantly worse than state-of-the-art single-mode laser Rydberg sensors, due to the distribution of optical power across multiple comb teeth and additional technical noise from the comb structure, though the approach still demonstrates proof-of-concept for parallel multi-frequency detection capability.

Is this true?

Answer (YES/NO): NO